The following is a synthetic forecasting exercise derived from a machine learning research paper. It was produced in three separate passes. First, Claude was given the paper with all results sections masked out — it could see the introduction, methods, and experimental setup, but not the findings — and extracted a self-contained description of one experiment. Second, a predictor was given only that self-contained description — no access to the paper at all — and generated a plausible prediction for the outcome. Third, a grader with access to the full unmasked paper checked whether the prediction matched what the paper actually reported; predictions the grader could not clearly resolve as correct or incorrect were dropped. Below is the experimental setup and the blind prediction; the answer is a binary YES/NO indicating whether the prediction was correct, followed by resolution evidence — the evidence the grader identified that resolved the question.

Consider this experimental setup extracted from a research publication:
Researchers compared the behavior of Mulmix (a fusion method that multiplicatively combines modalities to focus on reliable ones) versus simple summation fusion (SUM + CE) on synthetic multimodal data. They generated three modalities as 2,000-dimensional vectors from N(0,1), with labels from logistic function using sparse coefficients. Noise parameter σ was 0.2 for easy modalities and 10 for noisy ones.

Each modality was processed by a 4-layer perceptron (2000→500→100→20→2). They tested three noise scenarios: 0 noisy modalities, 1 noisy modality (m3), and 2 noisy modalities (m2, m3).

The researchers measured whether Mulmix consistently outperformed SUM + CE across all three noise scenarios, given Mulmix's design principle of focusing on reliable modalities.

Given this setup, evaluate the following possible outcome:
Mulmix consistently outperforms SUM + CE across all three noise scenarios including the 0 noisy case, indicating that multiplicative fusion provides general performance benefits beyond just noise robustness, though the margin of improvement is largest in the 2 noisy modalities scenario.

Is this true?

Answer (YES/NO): NO